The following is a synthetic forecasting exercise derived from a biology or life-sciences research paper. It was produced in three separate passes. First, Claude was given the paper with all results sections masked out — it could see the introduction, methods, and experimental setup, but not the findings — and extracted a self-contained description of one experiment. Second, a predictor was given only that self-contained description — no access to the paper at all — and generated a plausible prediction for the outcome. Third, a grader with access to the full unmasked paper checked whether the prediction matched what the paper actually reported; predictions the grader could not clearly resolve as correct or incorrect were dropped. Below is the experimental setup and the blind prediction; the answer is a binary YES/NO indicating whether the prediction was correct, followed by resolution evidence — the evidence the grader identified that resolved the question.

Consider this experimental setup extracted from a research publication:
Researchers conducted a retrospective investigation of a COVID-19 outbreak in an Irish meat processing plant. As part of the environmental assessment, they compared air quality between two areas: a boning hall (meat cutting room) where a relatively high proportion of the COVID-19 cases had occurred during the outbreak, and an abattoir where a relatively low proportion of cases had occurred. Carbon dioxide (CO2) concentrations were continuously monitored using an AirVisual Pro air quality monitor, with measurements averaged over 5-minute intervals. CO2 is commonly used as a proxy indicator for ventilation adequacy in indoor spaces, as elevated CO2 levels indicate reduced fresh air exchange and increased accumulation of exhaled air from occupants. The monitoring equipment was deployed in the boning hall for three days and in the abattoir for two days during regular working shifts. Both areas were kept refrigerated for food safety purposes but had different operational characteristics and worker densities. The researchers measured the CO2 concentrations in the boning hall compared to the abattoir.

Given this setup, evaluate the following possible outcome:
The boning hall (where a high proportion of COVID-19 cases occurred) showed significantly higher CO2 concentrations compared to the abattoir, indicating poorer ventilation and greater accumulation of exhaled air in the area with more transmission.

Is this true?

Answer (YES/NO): YES